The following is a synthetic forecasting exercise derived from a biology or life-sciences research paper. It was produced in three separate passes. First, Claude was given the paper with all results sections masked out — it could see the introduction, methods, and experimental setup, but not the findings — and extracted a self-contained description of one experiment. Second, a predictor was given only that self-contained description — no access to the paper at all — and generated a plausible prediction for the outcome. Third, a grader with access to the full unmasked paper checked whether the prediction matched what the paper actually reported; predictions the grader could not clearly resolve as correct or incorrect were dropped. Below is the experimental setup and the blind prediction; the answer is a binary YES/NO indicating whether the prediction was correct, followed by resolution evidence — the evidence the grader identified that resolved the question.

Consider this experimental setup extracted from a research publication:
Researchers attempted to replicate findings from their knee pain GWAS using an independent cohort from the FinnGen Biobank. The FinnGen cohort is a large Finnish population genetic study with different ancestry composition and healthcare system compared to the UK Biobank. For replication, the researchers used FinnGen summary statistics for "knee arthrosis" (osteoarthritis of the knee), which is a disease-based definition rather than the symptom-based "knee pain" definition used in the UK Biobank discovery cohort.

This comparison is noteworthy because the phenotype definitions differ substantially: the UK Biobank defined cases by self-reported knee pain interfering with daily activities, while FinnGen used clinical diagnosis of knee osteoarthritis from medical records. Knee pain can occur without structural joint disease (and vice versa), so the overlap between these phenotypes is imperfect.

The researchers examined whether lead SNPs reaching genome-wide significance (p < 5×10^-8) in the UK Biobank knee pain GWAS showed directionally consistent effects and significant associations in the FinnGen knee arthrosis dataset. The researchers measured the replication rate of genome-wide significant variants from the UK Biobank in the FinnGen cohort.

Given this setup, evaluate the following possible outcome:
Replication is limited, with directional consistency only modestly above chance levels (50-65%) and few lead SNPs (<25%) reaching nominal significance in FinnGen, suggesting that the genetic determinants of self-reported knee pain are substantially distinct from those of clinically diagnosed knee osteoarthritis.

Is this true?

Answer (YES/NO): NO